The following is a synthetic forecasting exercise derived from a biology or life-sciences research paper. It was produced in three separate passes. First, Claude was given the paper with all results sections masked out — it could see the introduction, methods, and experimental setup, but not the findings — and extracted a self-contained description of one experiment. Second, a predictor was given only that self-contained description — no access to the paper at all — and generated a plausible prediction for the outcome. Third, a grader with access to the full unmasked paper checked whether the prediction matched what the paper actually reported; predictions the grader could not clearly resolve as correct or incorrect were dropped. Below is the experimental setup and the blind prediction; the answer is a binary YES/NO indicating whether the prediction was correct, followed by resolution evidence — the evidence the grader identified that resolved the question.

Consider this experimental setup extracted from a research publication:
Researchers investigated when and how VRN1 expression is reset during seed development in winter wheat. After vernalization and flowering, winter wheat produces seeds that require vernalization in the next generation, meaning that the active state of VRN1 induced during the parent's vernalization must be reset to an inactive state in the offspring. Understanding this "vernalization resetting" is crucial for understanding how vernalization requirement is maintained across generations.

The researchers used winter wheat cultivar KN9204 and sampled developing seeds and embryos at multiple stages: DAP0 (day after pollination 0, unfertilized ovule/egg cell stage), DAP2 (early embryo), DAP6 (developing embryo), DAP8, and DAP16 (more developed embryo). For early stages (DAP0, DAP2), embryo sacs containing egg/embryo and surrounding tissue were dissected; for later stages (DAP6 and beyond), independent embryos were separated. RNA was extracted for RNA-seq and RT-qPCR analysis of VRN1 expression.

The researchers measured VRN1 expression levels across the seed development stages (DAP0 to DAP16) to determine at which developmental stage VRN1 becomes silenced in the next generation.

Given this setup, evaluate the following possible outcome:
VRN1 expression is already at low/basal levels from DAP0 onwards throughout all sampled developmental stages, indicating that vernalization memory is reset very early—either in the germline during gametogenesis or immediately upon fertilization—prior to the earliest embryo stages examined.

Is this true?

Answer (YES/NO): NO